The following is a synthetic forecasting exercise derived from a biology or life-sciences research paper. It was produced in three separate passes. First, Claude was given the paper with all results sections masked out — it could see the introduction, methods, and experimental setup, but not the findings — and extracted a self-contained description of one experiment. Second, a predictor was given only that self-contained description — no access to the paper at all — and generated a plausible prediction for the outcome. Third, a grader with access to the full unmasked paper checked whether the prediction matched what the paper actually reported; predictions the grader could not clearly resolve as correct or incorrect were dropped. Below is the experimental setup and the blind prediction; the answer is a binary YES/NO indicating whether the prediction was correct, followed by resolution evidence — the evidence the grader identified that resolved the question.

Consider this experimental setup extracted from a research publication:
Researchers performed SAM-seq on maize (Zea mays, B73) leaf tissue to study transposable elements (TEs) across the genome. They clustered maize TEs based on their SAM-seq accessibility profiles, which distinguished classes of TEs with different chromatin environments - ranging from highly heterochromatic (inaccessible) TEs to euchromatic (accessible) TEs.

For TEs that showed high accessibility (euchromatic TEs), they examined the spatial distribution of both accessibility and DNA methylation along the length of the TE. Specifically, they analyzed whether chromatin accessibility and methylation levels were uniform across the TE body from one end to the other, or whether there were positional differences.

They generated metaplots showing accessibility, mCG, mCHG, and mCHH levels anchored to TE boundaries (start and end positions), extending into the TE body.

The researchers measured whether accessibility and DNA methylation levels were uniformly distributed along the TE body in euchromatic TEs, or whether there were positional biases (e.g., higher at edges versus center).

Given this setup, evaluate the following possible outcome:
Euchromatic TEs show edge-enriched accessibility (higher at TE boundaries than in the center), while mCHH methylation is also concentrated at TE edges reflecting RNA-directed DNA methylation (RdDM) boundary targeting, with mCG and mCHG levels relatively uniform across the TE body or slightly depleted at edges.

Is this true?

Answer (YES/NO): NO